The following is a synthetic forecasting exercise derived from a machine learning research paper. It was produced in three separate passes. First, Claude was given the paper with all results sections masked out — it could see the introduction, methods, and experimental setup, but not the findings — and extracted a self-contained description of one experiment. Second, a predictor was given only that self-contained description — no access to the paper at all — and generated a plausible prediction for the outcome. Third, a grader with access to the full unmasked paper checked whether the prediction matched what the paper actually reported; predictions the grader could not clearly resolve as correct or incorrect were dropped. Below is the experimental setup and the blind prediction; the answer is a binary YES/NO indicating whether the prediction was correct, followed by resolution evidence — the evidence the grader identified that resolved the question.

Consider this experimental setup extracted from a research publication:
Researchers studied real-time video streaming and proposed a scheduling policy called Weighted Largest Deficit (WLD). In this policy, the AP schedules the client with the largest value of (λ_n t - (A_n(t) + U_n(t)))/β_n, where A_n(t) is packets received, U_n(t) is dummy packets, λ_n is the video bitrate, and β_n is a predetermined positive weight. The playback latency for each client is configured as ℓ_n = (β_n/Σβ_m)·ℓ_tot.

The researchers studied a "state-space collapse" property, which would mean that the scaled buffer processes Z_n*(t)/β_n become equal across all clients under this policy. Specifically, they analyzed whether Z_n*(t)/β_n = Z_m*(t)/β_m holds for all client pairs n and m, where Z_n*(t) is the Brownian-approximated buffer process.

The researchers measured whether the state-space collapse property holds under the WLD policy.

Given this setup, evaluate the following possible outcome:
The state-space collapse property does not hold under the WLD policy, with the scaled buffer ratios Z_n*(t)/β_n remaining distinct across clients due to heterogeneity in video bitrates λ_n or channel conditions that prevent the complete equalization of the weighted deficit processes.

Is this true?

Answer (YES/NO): NO